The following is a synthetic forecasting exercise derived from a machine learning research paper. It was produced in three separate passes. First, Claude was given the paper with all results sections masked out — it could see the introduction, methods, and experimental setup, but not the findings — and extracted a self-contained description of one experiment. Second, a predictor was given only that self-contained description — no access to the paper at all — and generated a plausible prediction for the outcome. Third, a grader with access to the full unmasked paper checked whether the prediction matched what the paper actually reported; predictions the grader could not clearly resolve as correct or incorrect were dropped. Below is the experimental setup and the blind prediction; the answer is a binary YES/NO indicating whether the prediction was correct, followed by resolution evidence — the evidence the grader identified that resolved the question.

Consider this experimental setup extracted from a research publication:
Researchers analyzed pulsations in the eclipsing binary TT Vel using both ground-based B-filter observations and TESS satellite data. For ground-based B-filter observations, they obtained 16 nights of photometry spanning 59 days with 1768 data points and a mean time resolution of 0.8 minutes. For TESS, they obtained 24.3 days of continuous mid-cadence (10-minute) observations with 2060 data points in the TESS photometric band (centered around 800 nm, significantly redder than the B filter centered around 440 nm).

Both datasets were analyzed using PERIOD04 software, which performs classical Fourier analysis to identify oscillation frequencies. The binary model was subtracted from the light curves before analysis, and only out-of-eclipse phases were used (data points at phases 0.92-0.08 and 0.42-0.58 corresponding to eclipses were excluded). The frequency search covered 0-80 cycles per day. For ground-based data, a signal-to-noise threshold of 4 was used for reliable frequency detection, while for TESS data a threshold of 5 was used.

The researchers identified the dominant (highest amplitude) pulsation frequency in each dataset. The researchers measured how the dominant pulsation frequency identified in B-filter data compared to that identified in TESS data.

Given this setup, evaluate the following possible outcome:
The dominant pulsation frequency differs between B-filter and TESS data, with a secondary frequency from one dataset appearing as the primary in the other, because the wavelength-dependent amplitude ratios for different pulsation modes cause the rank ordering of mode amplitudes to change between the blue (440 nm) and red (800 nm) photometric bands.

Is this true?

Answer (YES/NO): YES